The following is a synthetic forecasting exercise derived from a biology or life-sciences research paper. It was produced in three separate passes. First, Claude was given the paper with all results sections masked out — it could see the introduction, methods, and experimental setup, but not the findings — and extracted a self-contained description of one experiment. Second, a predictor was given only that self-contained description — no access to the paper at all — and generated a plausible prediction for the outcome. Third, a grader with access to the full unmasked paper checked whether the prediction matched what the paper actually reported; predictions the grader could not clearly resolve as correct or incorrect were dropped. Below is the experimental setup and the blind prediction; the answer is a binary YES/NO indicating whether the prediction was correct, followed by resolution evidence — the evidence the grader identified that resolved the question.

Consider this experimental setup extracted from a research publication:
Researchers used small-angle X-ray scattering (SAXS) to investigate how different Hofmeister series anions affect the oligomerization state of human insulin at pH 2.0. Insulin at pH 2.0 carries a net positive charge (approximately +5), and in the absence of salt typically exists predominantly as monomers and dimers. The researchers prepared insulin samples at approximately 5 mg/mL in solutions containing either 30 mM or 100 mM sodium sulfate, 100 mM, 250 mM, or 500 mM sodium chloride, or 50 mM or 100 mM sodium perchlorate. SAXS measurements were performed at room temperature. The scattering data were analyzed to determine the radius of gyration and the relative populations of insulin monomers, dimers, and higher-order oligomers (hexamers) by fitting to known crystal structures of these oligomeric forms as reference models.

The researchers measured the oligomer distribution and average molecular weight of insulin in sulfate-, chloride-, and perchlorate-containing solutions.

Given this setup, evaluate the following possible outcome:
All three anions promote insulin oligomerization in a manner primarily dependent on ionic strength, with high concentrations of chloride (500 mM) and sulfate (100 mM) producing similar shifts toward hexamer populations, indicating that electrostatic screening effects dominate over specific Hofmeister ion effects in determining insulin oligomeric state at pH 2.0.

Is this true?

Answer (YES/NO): NO